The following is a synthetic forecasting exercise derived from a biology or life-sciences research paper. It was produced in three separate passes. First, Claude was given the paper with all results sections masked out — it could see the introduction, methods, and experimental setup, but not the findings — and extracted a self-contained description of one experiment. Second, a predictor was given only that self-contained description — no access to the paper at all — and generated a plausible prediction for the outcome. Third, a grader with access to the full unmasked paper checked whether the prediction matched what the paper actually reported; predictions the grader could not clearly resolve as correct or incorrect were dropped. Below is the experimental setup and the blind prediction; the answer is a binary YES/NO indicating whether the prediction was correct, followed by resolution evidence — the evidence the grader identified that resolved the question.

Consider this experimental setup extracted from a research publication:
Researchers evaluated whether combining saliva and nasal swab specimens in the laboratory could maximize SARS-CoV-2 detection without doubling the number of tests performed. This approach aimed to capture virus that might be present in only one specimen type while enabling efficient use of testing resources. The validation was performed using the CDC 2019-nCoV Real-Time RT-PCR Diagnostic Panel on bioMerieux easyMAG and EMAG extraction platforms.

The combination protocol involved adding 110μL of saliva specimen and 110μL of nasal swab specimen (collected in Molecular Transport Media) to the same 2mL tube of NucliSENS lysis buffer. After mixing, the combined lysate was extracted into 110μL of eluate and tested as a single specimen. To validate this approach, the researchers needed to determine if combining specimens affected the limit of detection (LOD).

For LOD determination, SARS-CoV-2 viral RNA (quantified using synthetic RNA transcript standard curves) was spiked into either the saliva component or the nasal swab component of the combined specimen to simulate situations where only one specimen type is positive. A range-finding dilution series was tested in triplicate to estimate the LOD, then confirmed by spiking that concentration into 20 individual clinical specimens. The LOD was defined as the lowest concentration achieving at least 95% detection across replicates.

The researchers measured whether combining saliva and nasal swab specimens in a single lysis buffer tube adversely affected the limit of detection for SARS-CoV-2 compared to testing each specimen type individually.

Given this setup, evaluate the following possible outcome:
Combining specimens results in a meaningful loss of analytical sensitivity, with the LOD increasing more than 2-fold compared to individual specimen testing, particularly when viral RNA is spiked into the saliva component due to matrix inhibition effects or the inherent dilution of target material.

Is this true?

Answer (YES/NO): NO